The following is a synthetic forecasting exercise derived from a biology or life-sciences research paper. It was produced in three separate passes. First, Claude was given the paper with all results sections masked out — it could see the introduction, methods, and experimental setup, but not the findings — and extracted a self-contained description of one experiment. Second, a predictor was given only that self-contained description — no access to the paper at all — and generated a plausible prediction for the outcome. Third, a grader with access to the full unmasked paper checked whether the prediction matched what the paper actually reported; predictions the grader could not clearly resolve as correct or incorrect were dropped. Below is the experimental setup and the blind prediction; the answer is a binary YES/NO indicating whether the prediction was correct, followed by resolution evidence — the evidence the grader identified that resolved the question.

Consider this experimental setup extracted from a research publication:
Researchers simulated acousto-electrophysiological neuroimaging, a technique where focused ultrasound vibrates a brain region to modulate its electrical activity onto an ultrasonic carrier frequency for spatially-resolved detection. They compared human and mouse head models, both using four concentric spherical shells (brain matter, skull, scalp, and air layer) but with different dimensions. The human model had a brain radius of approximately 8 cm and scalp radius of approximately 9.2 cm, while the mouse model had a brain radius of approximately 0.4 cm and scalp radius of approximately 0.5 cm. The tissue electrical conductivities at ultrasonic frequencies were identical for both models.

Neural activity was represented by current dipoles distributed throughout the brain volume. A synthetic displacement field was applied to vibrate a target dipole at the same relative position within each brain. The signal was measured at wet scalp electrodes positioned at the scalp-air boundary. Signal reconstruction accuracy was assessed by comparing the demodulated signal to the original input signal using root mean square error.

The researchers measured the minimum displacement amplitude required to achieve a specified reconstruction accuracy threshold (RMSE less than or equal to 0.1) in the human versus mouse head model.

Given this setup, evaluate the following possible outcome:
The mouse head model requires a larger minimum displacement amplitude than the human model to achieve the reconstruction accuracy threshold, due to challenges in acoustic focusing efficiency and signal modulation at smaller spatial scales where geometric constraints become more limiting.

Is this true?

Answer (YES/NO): NO